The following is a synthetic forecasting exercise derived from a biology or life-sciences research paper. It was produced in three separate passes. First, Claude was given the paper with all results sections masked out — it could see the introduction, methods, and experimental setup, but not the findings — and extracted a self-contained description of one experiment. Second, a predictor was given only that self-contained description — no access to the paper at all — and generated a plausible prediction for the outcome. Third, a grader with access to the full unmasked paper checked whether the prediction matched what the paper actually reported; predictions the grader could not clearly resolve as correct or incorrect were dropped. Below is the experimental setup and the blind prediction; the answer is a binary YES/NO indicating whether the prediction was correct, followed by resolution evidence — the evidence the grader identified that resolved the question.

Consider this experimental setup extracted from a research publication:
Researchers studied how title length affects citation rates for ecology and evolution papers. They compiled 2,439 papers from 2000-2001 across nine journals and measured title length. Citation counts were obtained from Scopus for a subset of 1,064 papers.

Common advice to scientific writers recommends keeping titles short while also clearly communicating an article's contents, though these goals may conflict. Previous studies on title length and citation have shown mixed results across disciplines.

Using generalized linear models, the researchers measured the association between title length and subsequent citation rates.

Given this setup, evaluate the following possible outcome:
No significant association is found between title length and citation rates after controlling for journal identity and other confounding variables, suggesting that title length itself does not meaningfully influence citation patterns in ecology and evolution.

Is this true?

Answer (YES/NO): YES